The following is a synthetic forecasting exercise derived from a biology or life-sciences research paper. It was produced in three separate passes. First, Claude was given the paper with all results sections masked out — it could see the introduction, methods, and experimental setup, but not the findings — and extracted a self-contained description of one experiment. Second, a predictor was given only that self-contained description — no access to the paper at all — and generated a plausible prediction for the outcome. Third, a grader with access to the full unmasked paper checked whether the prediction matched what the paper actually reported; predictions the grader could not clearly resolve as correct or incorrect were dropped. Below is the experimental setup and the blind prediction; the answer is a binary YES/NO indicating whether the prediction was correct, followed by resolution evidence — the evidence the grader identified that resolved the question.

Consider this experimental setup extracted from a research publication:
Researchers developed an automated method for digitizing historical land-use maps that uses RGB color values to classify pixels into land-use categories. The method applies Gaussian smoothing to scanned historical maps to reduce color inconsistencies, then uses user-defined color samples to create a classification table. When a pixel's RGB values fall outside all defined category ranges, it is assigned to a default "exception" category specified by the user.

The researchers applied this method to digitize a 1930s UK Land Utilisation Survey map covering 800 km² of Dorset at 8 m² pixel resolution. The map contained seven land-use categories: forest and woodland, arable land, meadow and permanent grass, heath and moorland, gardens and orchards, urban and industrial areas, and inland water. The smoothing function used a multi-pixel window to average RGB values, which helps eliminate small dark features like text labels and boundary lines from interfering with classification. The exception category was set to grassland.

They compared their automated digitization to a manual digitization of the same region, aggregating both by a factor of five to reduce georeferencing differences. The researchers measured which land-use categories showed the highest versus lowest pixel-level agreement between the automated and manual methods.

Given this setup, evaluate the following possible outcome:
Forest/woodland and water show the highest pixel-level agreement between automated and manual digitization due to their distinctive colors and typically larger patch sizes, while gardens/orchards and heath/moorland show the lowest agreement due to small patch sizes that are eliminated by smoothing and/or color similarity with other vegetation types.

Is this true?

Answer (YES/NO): NO